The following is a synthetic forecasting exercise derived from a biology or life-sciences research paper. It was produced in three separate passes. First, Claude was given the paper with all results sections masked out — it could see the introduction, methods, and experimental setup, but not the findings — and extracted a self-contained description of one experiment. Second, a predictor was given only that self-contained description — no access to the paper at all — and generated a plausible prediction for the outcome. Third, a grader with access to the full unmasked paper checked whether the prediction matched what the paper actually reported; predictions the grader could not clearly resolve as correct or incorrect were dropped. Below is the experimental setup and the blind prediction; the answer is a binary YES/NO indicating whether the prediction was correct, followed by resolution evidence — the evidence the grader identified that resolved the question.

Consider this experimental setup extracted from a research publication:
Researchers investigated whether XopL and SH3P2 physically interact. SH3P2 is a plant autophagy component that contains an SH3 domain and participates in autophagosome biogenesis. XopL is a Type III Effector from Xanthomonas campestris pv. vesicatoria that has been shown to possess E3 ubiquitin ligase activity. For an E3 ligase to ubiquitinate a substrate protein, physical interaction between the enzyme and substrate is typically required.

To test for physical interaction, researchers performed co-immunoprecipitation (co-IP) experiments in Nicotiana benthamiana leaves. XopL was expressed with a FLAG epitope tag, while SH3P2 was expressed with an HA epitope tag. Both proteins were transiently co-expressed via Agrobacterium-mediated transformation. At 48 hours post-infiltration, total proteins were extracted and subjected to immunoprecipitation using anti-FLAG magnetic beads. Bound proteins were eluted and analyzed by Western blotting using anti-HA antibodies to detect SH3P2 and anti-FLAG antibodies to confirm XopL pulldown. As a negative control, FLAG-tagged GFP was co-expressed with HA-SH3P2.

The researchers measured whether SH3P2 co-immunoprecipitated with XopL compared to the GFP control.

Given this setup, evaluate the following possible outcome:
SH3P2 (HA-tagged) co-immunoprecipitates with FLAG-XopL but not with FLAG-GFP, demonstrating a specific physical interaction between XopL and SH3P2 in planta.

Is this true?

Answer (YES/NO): YES